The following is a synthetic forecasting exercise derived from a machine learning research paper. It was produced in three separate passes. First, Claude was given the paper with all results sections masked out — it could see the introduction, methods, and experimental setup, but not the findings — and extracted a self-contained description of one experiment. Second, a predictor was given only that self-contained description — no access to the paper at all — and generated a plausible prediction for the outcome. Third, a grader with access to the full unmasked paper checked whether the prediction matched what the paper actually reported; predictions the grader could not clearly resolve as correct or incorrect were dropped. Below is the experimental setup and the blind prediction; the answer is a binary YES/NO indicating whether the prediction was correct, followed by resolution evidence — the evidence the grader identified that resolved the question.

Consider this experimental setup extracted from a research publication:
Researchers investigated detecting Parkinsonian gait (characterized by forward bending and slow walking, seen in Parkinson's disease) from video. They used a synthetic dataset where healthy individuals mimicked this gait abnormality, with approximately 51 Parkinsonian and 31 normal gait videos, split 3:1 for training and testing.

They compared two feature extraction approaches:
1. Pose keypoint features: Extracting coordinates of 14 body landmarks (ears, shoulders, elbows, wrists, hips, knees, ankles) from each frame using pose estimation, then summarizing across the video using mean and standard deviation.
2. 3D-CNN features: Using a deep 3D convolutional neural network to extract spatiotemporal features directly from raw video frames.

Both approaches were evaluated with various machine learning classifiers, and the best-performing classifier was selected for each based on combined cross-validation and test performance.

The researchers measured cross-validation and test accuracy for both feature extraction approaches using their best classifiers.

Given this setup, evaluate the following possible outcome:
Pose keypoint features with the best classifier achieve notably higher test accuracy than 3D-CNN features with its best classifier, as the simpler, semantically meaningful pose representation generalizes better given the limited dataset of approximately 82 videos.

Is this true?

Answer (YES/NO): YES